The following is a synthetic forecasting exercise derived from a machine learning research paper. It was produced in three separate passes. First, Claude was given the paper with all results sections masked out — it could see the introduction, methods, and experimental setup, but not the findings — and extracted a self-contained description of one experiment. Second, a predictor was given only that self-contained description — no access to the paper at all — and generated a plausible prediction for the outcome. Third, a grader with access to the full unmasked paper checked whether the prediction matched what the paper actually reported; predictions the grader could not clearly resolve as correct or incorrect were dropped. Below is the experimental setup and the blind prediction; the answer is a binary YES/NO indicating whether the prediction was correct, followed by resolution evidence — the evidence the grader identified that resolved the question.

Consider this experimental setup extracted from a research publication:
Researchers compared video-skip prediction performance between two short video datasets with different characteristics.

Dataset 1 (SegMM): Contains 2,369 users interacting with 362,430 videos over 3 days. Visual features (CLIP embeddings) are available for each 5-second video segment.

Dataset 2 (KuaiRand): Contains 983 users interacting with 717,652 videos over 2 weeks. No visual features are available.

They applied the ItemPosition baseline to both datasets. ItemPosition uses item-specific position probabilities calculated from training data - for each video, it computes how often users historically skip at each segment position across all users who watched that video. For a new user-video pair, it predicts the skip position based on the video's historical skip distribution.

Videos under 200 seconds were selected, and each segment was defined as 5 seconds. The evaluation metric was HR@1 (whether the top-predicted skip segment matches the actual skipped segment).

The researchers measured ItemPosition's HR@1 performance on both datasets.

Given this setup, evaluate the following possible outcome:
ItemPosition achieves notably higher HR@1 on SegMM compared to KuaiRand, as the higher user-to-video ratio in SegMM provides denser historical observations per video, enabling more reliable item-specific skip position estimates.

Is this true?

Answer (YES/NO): NO